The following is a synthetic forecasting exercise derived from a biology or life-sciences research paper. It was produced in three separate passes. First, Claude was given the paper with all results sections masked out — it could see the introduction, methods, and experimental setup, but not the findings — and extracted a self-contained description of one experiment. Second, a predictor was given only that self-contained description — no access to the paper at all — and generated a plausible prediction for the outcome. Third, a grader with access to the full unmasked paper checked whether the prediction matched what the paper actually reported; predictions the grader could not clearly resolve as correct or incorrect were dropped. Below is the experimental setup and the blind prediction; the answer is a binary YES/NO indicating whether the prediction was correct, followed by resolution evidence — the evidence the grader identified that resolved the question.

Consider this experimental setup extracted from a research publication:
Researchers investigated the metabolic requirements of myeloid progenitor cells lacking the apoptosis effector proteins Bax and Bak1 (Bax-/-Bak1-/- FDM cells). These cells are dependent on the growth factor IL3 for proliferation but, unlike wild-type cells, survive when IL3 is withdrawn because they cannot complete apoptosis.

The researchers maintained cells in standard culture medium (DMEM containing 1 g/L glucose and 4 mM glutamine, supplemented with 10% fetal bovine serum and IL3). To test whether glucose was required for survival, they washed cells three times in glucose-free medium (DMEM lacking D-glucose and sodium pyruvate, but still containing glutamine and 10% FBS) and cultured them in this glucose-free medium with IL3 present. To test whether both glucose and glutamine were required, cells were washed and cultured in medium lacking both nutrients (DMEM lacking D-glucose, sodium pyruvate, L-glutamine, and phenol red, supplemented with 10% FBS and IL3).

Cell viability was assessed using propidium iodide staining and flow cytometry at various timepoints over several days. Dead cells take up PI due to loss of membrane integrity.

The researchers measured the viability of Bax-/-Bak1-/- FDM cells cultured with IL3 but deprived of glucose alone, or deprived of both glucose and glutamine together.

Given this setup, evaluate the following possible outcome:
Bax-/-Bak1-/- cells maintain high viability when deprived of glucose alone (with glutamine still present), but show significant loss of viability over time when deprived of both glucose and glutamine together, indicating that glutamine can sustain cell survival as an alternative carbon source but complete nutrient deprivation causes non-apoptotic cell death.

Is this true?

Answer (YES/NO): NO